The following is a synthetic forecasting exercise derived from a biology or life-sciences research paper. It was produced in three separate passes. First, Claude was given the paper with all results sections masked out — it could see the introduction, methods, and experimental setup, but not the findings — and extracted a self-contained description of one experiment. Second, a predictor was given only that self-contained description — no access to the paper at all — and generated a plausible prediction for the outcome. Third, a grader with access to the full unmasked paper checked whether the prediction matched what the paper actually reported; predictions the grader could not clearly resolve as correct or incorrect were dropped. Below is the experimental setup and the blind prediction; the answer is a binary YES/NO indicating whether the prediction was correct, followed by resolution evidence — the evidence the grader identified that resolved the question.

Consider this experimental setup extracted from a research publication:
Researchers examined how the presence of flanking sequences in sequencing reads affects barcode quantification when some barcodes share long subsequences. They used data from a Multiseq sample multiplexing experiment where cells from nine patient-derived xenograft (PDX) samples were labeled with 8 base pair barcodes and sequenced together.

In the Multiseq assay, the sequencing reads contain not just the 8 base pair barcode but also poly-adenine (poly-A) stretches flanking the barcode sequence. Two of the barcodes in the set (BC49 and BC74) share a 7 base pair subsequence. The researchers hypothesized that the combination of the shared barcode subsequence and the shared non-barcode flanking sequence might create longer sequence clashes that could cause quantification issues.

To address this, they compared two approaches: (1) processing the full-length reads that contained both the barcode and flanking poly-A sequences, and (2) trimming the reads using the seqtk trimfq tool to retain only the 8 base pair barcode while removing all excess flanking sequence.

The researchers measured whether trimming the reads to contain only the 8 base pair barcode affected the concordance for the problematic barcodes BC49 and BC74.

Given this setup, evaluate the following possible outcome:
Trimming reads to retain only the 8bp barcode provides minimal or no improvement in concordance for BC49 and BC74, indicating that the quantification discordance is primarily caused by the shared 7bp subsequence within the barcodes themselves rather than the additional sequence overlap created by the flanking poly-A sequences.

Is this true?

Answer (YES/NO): NO